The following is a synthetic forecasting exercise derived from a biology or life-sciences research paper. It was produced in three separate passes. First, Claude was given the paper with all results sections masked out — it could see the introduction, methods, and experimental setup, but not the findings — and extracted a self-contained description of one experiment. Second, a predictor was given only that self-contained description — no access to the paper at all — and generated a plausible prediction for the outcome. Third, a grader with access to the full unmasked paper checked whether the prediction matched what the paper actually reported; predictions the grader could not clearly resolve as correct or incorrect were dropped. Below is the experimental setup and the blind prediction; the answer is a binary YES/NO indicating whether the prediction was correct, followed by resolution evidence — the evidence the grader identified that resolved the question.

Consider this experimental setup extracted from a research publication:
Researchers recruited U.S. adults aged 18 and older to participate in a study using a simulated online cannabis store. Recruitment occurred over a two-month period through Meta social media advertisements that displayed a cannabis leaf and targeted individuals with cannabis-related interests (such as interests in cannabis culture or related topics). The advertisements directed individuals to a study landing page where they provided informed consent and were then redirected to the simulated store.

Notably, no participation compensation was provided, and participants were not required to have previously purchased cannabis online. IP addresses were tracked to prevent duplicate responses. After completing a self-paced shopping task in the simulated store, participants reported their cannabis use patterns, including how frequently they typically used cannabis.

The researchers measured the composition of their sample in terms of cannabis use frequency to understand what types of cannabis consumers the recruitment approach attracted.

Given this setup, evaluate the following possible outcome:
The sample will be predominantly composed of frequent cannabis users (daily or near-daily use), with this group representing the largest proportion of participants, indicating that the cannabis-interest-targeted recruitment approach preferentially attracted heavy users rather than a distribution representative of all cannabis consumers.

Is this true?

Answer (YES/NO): YES